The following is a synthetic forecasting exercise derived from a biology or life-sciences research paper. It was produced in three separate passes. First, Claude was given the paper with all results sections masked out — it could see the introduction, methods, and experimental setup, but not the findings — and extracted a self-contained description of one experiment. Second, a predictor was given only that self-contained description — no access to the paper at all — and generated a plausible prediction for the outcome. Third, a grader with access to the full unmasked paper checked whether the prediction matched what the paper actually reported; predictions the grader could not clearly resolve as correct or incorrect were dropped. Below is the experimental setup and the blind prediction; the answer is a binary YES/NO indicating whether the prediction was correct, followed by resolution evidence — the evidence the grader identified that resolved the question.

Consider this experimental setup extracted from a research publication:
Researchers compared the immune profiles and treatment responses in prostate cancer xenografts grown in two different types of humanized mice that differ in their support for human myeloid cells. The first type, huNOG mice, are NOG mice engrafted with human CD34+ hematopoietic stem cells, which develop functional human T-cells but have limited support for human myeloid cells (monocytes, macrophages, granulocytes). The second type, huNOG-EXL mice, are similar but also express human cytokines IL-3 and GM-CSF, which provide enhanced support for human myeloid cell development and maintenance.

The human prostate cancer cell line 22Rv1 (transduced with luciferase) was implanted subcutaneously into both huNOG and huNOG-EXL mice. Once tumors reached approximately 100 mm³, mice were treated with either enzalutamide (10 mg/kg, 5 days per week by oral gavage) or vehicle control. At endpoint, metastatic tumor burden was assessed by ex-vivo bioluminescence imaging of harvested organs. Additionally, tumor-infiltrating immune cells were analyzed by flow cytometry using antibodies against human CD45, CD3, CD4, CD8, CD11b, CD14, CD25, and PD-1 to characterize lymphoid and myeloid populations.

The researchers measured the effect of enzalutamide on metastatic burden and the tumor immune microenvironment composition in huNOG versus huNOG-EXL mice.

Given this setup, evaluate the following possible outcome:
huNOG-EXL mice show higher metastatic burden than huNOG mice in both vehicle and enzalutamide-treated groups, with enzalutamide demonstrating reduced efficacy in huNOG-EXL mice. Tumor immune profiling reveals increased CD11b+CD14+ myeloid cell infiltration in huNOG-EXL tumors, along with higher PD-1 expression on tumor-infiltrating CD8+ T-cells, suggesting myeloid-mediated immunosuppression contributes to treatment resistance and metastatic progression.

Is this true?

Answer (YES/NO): NO